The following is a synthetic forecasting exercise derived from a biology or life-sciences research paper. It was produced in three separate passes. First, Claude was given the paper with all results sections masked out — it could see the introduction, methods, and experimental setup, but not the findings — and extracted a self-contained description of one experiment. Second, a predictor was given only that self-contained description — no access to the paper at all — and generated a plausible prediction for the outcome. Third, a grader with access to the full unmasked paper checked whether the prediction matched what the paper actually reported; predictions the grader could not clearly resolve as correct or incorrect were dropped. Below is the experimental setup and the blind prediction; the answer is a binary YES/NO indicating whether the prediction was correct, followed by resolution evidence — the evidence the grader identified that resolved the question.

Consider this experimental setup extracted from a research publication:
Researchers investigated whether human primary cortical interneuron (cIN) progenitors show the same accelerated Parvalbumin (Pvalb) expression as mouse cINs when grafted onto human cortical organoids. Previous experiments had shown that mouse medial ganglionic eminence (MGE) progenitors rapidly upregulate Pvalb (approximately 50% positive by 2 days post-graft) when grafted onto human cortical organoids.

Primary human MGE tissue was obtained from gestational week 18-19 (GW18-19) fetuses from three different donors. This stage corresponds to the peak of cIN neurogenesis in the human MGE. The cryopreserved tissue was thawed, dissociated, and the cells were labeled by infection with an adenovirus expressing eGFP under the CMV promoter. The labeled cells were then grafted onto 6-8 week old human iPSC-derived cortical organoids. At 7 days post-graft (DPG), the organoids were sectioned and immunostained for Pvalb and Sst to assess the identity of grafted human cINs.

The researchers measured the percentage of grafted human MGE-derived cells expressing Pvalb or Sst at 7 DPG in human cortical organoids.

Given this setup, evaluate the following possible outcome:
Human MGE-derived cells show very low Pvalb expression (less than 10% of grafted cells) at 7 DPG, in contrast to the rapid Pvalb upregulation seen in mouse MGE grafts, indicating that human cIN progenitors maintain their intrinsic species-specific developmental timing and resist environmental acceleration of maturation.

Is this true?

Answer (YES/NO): YES